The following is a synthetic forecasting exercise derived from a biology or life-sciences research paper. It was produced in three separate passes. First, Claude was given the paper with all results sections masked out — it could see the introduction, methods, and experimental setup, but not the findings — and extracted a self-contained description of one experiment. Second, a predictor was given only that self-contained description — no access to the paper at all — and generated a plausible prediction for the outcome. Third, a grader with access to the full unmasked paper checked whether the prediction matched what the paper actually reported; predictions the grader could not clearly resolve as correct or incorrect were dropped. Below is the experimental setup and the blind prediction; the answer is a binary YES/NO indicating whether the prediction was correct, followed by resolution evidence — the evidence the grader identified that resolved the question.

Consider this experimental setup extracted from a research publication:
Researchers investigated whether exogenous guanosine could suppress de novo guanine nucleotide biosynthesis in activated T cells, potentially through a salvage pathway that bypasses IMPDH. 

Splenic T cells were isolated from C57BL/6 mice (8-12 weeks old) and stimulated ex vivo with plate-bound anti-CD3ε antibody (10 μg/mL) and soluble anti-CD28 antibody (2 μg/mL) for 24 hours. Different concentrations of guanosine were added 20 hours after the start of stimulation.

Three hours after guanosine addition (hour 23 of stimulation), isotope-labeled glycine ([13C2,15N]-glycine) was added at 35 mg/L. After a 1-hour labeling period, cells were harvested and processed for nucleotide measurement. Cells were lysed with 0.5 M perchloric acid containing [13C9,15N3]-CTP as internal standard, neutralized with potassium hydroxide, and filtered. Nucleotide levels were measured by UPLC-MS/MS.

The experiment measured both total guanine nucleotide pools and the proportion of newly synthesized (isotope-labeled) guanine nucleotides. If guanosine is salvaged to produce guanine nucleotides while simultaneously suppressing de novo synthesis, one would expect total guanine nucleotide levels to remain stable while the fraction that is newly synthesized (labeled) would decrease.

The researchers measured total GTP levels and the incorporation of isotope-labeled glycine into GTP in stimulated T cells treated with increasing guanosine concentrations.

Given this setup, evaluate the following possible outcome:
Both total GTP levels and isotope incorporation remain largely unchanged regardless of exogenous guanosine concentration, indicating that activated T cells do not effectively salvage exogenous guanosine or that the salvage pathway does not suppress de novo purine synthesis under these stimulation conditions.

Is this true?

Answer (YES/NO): NO